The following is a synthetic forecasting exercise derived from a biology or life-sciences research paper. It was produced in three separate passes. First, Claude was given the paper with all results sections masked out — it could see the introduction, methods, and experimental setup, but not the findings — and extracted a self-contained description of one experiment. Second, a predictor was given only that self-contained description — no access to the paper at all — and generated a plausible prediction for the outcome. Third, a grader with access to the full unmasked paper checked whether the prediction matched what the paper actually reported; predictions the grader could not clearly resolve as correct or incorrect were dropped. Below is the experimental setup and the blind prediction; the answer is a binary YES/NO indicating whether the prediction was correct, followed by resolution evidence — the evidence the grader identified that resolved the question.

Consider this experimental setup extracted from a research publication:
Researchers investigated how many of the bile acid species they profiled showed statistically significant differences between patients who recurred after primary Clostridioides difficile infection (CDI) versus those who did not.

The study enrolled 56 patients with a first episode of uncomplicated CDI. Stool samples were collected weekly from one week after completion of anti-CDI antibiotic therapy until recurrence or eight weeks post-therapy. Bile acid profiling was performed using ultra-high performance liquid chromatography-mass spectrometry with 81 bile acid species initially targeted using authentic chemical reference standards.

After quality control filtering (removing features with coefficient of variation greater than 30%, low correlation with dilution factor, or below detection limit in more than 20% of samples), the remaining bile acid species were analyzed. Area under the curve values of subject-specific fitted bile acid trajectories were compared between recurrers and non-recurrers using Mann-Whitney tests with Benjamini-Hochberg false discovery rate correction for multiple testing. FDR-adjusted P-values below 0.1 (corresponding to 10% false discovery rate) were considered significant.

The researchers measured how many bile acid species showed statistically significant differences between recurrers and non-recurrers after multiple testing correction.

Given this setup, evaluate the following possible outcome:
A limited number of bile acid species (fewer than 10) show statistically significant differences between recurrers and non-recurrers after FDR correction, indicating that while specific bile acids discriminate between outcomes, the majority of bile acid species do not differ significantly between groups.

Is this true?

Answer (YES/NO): NO